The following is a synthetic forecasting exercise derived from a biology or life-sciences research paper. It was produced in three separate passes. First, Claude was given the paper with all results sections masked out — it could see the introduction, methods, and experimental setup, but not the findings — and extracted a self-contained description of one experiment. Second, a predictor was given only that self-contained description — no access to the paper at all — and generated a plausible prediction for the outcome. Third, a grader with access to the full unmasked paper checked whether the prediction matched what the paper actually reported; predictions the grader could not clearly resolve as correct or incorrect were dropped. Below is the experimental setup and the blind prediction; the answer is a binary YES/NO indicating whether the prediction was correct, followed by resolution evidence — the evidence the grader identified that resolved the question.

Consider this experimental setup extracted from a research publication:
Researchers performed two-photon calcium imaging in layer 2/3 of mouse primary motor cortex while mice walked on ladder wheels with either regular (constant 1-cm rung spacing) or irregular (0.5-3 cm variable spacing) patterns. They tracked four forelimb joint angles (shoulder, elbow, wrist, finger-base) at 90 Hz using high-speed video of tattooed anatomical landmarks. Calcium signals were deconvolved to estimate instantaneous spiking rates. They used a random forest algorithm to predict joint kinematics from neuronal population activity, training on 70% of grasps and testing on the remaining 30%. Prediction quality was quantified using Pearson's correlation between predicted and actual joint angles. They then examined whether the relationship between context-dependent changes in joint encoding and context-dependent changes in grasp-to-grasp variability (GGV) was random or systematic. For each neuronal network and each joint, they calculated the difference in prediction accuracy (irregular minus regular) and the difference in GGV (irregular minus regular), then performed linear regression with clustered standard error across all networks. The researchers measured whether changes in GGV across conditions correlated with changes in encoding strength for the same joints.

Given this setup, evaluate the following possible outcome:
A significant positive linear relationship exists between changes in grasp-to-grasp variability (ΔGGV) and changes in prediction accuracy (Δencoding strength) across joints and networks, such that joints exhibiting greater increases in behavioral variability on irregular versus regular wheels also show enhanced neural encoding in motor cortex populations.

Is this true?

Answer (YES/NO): YES